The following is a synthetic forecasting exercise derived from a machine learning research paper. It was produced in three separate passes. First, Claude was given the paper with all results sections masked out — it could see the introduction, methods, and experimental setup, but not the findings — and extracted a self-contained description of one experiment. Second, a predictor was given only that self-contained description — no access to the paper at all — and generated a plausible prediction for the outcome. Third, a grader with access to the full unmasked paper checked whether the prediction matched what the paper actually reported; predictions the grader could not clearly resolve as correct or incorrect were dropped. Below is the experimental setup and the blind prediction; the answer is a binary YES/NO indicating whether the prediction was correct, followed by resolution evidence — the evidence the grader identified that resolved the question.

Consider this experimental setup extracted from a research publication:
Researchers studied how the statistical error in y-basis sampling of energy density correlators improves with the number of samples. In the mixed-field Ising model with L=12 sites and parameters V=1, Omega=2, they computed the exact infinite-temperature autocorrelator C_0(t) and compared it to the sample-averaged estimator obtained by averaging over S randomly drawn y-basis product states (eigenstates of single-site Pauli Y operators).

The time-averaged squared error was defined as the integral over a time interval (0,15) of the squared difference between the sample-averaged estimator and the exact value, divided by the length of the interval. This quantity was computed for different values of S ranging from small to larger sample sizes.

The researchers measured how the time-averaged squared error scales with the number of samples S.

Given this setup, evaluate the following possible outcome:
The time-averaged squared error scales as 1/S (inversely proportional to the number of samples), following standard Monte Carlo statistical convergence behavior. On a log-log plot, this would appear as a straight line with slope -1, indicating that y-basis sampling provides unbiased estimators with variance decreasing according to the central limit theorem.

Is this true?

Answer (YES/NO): YES